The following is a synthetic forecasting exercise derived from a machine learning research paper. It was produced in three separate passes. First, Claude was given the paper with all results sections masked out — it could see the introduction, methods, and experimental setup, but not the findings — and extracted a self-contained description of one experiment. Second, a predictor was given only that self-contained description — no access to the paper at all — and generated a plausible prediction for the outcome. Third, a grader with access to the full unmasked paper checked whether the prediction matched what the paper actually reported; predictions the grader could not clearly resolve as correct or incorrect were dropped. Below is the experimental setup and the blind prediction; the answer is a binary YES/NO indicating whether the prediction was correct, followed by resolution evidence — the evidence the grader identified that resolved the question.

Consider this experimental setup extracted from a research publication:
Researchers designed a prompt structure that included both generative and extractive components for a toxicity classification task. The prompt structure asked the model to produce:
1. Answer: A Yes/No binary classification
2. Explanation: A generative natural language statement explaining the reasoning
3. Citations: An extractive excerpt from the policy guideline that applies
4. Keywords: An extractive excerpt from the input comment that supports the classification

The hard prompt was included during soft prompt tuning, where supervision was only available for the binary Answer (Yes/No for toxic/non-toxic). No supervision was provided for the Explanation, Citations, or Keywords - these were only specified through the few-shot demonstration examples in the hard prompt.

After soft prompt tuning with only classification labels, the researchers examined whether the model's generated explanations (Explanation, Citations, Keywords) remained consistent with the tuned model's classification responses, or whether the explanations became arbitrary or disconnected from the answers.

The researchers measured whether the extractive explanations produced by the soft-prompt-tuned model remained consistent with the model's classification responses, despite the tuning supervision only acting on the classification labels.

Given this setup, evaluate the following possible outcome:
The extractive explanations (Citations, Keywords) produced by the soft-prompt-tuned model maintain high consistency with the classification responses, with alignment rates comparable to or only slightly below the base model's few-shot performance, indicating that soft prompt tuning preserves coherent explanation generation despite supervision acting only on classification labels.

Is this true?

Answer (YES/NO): YES